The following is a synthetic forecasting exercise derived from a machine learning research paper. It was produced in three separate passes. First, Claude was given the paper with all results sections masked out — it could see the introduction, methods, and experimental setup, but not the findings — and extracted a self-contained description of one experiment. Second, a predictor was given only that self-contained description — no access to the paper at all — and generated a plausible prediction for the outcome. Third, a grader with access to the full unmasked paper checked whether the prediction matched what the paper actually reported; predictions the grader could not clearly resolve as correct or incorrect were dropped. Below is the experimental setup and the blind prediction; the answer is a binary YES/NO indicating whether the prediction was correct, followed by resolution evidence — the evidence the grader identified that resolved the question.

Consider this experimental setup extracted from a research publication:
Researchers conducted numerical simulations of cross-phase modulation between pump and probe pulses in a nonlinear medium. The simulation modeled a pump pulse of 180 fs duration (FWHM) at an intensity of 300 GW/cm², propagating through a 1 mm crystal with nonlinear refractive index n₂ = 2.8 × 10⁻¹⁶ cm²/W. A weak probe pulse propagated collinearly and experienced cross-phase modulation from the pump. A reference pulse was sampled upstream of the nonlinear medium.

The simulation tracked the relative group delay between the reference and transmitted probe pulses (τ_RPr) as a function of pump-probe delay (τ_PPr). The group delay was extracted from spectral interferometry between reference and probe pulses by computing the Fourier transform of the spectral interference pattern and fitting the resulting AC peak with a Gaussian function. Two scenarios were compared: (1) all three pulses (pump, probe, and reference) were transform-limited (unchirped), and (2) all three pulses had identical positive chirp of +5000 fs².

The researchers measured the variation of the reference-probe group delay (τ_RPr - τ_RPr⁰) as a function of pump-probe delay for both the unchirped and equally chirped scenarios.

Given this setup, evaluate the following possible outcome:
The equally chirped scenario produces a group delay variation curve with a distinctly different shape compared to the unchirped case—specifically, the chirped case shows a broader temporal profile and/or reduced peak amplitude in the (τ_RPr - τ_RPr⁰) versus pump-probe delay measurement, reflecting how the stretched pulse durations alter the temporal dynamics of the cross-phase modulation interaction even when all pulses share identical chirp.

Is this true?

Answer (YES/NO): NO